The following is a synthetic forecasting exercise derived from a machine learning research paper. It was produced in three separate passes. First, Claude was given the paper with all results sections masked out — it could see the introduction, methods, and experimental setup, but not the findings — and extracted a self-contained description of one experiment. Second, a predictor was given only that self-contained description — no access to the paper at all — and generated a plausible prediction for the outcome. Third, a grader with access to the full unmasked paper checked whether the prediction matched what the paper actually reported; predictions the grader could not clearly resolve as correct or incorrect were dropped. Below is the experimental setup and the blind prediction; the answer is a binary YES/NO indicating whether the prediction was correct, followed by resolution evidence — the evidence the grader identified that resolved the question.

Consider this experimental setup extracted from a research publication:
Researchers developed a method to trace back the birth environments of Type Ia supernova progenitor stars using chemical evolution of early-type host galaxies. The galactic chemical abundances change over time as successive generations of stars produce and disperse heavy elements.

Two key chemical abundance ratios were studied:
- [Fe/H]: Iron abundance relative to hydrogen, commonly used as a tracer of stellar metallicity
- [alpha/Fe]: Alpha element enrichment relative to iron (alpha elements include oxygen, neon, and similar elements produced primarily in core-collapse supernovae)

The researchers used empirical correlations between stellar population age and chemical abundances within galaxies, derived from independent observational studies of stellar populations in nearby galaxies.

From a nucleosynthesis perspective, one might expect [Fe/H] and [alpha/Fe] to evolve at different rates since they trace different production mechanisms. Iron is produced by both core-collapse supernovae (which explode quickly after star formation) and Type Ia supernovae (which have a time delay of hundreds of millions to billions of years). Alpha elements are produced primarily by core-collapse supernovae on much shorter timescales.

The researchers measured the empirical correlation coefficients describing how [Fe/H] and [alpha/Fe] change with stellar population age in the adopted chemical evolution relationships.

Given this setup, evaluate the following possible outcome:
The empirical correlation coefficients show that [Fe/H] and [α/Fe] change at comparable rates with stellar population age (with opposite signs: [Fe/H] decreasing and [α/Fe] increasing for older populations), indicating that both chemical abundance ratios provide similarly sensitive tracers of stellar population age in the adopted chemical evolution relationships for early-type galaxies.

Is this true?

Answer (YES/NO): NO